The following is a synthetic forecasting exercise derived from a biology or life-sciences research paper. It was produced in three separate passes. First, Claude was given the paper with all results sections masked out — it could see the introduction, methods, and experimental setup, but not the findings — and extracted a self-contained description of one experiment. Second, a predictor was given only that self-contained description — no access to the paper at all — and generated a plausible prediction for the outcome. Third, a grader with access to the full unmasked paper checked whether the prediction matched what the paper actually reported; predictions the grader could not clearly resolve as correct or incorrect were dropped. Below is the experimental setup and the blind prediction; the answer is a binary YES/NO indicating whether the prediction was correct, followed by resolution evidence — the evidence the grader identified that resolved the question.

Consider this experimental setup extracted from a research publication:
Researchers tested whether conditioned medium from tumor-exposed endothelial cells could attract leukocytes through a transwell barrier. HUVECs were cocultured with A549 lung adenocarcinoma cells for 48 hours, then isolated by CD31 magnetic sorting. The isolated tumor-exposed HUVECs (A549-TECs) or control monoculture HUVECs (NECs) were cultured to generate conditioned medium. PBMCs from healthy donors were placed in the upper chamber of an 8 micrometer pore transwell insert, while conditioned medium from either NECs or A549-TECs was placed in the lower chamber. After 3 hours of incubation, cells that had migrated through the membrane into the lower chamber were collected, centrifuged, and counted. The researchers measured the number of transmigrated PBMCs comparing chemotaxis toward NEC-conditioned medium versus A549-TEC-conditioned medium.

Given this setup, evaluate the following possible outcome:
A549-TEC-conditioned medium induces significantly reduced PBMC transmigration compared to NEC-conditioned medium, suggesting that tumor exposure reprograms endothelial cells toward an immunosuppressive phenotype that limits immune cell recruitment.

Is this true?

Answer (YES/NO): NO